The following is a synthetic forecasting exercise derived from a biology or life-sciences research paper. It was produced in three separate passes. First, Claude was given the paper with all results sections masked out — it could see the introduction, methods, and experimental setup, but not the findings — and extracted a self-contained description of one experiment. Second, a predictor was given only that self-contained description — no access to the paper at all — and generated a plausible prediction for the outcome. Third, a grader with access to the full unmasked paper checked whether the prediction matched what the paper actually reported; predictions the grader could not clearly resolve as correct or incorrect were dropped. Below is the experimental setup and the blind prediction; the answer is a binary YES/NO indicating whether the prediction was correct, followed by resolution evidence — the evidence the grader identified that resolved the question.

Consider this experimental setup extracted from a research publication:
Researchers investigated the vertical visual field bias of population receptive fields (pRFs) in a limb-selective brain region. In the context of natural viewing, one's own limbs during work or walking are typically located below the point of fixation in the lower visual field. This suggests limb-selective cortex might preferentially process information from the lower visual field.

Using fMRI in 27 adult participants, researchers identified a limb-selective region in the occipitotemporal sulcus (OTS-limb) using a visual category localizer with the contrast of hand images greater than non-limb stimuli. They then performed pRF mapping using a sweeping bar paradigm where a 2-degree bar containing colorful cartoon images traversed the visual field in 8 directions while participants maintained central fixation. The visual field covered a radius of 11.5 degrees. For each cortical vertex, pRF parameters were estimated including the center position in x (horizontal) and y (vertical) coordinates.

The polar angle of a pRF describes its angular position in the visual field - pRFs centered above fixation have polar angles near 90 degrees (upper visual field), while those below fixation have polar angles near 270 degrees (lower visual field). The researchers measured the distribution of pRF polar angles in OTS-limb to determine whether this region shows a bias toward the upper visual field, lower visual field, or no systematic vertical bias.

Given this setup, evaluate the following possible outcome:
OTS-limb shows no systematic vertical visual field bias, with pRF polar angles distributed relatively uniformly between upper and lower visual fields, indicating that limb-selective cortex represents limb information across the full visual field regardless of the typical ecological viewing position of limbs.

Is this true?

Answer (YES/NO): NO